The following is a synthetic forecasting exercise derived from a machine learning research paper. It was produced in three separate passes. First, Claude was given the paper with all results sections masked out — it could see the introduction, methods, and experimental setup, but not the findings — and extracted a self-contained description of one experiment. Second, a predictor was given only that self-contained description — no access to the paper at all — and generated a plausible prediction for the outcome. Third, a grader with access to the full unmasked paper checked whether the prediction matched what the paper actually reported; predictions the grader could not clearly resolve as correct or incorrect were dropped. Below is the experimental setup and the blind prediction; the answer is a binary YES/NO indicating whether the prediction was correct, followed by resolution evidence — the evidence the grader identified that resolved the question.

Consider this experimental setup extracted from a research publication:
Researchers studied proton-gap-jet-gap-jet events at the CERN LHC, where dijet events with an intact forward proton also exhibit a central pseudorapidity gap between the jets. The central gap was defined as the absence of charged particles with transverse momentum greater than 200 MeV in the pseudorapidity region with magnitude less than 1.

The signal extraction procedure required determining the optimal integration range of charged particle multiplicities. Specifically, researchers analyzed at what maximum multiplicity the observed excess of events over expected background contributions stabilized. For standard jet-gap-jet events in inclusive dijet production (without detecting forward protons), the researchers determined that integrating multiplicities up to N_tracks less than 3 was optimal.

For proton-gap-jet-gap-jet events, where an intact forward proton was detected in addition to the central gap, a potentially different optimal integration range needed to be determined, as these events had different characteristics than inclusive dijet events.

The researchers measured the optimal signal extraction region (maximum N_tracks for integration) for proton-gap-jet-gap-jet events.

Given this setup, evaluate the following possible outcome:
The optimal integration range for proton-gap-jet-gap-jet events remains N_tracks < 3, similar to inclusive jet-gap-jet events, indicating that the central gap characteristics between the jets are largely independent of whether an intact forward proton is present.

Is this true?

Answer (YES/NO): NO